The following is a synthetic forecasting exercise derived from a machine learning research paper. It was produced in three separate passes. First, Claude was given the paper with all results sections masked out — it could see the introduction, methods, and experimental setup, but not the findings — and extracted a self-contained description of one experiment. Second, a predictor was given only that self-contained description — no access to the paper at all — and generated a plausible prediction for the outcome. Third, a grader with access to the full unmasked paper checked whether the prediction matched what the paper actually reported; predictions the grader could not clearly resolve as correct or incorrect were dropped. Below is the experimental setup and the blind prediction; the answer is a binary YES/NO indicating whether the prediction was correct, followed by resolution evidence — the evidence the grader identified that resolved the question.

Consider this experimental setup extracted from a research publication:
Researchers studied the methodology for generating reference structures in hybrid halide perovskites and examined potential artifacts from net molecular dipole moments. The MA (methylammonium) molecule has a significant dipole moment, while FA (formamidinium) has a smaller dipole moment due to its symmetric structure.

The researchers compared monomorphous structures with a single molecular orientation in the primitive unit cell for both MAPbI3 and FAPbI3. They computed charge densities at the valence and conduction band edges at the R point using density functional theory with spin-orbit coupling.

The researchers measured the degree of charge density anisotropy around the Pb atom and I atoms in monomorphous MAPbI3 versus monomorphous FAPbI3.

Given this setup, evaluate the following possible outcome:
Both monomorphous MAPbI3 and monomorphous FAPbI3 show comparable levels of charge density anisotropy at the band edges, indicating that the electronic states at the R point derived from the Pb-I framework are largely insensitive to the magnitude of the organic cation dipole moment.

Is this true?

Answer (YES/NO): NO